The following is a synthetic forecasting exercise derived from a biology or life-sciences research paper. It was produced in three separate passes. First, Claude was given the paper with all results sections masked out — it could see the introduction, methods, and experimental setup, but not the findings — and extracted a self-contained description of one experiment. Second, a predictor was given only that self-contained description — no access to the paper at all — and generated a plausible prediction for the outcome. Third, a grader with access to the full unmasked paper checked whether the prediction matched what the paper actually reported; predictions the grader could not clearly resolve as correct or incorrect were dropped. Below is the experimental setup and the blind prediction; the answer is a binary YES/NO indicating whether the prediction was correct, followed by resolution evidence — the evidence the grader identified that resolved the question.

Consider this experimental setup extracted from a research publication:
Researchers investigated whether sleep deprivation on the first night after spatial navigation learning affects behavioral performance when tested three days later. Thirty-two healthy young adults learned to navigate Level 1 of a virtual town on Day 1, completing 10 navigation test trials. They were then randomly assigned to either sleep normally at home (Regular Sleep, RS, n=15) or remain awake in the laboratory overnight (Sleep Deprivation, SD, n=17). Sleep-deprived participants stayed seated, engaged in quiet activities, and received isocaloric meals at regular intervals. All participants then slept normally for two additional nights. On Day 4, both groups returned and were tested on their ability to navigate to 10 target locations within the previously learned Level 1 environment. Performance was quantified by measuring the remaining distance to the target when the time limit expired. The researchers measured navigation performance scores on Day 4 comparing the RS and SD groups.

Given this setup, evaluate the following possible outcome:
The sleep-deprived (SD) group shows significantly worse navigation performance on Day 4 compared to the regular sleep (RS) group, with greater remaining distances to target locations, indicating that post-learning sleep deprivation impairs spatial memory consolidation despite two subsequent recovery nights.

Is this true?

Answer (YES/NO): NO